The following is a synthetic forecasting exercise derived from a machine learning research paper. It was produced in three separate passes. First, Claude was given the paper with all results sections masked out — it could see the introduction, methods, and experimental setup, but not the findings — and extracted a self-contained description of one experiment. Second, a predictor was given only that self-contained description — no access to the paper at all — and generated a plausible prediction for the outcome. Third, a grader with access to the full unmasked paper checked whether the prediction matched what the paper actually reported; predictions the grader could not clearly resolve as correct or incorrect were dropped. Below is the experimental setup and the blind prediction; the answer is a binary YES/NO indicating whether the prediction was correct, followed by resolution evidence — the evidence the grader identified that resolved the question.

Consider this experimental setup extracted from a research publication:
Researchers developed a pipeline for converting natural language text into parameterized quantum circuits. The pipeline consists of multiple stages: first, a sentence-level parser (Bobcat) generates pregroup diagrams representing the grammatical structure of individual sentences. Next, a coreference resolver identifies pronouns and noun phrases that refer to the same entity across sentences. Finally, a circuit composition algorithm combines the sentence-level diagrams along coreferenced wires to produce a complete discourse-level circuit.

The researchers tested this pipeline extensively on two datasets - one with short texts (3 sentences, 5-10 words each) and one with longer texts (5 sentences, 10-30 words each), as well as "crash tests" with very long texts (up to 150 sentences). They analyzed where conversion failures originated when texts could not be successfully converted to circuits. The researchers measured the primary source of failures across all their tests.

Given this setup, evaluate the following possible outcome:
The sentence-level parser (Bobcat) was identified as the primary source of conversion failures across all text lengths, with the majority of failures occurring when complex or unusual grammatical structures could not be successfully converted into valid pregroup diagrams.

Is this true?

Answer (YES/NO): YES